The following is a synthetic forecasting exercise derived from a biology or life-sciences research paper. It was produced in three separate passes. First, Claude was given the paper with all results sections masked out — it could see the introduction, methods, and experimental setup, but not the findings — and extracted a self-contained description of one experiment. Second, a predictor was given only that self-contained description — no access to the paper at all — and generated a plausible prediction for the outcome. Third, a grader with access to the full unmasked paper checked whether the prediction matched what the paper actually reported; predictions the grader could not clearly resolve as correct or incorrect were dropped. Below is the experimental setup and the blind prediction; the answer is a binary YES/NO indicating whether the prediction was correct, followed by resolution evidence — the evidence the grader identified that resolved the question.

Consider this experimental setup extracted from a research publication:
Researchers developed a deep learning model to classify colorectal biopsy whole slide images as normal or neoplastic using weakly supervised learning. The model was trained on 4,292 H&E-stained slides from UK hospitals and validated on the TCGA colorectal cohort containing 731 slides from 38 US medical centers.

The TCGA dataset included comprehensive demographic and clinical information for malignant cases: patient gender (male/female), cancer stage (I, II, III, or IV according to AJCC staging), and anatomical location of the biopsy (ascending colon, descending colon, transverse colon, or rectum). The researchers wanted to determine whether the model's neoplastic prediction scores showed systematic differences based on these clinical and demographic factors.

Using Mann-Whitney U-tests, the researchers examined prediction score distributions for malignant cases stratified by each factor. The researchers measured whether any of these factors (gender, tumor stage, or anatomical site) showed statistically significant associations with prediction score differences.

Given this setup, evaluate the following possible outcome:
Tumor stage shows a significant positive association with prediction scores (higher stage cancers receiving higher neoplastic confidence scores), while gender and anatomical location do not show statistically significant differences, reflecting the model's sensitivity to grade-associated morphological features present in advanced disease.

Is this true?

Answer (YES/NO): NO